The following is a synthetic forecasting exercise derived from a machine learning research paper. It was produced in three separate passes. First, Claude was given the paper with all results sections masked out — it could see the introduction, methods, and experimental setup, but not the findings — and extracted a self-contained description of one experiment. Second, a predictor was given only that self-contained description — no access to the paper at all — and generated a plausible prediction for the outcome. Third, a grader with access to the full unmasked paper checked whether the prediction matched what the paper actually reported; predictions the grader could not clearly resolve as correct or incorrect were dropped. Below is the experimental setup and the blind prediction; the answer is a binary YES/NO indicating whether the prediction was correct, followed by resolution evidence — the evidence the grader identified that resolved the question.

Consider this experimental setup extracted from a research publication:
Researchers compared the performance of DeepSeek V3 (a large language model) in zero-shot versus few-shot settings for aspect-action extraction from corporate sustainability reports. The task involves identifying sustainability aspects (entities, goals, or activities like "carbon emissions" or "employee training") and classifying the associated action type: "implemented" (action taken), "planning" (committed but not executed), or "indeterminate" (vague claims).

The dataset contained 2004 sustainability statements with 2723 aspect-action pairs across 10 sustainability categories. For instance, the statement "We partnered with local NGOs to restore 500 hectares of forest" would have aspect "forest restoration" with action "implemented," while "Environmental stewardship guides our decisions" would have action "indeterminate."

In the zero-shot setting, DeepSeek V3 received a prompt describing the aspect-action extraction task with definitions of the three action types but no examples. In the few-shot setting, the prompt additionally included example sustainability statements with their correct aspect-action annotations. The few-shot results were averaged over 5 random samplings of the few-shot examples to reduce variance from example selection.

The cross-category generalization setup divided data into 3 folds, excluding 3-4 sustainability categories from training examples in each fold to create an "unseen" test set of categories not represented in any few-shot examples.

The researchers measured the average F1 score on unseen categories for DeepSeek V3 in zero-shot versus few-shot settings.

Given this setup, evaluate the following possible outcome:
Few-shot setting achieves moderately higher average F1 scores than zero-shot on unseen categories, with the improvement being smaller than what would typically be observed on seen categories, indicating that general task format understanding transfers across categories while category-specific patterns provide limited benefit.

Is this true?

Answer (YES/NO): NO